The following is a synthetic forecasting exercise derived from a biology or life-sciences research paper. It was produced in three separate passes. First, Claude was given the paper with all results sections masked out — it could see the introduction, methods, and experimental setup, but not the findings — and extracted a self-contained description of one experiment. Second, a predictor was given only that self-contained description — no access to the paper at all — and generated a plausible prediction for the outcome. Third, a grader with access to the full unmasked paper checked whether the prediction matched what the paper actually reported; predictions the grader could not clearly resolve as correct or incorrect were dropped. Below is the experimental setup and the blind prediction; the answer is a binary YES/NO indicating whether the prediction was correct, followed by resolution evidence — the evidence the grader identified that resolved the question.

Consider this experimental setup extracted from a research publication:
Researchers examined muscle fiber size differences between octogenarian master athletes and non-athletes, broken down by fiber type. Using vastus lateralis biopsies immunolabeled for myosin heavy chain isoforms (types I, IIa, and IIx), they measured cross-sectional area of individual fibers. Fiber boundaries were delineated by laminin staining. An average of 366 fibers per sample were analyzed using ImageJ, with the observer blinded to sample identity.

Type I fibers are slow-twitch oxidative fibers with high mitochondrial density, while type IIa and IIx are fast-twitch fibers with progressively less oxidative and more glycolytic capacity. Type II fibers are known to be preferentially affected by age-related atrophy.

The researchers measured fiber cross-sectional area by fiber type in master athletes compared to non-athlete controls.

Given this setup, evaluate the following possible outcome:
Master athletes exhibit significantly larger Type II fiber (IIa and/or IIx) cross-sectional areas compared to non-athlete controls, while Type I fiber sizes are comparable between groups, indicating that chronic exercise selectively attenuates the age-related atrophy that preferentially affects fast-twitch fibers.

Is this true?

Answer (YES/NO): NO